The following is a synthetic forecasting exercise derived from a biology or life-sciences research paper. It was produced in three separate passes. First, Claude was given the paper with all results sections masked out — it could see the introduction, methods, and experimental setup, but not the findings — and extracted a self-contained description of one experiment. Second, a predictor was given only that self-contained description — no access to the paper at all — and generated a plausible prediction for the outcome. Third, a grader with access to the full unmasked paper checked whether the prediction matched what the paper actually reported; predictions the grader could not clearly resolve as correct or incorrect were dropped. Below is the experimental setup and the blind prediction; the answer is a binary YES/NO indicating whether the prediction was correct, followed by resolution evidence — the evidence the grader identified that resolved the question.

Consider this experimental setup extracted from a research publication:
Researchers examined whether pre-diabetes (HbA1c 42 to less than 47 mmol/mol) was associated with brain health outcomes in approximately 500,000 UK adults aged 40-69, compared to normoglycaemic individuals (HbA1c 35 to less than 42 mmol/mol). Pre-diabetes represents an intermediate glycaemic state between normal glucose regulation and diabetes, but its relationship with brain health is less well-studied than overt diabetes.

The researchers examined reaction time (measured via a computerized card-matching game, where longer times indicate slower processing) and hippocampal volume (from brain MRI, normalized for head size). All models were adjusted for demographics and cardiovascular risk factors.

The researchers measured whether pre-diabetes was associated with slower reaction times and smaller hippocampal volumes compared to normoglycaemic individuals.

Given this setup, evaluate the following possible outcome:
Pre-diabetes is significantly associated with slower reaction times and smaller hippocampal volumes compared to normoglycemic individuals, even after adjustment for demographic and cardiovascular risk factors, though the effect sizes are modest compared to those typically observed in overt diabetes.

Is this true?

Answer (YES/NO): NO